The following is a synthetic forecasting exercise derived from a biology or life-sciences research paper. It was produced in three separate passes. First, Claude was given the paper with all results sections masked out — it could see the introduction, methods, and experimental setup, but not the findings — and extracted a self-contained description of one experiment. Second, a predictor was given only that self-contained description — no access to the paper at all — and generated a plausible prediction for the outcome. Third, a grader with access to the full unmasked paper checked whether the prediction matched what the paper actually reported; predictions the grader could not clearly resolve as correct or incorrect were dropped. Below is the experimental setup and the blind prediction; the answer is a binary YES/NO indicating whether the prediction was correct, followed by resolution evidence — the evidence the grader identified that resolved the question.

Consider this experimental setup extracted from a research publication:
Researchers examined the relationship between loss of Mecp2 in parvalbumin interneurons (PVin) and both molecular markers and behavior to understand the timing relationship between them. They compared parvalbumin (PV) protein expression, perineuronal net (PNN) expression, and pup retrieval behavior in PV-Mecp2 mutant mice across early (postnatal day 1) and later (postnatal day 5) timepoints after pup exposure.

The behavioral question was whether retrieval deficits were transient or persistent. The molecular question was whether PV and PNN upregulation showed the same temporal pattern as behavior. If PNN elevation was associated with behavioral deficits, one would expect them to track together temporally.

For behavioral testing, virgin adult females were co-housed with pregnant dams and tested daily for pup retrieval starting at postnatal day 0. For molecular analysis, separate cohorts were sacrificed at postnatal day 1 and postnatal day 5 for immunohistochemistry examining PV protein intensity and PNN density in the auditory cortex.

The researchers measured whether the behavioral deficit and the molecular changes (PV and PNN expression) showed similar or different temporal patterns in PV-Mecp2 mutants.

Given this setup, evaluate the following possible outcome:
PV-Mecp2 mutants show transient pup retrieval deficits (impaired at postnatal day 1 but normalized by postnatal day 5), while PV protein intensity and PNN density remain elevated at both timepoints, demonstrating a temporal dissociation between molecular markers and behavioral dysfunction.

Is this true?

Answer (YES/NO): NO